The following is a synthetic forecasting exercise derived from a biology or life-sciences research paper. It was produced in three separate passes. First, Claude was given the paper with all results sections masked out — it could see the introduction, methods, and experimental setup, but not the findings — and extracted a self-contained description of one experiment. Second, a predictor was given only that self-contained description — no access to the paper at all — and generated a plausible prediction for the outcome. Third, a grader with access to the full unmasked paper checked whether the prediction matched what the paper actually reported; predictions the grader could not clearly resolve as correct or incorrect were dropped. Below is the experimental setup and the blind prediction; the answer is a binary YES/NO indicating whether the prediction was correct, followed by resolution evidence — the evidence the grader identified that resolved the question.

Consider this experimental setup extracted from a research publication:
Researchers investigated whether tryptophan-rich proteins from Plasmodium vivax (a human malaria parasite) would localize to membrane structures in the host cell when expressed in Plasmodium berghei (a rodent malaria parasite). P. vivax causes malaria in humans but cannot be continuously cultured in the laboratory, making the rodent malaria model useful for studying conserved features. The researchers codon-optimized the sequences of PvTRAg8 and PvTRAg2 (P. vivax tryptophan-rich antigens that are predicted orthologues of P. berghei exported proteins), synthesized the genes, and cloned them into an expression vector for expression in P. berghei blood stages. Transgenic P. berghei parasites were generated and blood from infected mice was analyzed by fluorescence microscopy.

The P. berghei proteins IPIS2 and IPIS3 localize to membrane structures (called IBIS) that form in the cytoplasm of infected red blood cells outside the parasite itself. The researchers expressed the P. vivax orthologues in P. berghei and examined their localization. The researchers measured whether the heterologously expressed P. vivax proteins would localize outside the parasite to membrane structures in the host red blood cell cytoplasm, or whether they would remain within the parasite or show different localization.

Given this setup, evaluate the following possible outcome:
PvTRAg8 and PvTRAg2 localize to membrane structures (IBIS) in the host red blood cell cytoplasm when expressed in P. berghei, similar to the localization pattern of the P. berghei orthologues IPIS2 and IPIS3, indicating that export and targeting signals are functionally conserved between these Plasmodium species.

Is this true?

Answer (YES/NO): YES